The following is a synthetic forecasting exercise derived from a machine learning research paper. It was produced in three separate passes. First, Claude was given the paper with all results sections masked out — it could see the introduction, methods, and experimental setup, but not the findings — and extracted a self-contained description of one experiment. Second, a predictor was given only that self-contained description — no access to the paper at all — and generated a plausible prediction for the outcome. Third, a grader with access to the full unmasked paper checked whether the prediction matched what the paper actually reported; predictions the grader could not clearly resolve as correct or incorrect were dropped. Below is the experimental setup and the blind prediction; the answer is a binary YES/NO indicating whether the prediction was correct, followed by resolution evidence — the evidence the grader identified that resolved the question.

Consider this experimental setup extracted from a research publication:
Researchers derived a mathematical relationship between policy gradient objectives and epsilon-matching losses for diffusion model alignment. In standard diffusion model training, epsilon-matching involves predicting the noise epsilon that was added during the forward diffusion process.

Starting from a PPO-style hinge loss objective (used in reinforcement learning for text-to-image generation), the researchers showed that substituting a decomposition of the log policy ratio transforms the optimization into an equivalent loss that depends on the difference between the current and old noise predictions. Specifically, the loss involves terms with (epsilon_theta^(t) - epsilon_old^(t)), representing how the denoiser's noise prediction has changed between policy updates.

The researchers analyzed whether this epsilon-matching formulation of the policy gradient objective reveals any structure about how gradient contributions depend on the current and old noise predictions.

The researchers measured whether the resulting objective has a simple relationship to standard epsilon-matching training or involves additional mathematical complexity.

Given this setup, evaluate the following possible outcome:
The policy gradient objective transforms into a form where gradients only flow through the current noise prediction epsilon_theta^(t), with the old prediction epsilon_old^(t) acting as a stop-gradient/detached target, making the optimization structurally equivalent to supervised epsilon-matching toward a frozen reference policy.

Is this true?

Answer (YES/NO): NO